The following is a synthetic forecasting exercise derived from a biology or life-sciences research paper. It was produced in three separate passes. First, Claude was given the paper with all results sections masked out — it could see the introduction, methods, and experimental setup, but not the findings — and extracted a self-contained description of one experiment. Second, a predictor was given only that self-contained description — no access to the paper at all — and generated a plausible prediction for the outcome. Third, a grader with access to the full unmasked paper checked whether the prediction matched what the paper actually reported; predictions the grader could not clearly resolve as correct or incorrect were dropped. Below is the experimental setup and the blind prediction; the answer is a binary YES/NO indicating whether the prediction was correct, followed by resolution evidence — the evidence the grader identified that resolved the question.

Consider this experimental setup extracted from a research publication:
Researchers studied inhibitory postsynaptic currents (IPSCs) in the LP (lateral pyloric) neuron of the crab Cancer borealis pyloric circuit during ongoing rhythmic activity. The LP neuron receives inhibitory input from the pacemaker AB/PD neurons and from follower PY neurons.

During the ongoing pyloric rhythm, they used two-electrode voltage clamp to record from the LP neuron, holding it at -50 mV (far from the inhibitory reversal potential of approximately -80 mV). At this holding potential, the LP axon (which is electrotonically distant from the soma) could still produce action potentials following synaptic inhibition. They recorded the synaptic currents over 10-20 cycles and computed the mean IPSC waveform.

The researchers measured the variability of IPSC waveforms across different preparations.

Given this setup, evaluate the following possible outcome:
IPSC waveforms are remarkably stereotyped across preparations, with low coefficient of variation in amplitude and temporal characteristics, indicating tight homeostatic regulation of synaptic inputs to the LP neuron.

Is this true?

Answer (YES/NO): NO